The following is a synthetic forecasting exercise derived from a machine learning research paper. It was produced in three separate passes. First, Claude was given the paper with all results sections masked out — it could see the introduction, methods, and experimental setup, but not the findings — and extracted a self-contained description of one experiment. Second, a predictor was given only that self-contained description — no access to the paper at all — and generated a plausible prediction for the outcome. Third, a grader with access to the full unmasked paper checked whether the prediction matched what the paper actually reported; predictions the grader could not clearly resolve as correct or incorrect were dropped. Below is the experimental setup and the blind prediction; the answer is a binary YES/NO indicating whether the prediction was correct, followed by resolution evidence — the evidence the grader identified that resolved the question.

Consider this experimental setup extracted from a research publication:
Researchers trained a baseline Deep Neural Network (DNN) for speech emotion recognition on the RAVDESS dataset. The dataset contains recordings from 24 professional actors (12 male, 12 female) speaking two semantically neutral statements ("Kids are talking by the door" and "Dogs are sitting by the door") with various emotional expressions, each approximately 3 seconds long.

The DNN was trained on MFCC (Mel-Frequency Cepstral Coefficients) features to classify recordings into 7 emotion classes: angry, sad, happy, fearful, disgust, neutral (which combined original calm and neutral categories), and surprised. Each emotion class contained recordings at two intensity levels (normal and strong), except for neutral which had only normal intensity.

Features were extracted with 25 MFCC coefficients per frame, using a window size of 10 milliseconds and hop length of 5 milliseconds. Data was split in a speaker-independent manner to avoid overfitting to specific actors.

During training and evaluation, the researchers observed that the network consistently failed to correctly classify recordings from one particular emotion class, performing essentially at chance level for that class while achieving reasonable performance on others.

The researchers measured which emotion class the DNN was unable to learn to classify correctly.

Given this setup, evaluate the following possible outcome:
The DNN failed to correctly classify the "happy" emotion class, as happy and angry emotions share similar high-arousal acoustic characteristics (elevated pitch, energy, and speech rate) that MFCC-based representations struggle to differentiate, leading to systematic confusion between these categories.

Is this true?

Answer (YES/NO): NO